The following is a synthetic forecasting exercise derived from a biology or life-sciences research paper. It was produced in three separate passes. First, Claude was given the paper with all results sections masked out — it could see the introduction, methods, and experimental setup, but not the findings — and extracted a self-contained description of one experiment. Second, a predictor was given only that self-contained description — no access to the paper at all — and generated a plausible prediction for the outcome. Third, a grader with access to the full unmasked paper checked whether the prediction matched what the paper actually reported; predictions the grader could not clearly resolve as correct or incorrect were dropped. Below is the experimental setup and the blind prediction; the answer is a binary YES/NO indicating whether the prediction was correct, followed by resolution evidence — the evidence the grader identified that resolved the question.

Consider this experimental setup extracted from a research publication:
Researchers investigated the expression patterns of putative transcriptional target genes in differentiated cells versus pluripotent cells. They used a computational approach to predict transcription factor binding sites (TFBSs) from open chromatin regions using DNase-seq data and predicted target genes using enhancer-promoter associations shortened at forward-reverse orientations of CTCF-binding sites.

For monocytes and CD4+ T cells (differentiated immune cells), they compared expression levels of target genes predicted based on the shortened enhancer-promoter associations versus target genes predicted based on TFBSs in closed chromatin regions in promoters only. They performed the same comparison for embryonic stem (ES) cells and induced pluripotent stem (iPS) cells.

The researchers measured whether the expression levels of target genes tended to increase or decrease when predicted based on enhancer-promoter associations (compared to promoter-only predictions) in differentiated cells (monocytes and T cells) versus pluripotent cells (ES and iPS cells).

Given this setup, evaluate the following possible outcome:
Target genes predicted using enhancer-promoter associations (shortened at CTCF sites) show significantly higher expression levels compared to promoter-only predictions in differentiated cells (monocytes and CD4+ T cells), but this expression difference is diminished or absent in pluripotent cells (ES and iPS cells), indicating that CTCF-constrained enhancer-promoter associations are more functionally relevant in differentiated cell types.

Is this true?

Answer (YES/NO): NO